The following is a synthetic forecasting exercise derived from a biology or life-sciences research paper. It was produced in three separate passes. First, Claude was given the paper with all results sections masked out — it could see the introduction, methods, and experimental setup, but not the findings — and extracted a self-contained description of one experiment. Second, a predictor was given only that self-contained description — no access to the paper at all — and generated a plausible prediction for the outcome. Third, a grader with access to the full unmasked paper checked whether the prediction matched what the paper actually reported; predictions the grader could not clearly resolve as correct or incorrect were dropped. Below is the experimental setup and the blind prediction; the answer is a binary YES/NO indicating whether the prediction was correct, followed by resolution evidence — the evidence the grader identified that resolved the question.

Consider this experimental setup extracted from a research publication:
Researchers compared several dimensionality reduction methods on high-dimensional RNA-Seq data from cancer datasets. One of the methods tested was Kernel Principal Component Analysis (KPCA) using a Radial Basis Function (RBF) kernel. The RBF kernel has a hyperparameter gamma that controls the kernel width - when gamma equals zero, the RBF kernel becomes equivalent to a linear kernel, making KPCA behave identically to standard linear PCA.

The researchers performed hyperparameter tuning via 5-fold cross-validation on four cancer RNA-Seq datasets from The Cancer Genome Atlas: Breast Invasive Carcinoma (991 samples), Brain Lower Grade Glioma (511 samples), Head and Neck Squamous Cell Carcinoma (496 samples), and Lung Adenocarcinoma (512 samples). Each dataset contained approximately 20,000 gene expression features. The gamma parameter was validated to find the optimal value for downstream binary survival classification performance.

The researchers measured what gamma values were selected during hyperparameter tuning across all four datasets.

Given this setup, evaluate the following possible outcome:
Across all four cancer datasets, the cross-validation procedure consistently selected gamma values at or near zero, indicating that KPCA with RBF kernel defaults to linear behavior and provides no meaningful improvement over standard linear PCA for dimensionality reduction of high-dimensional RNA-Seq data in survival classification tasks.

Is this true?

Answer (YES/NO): YES